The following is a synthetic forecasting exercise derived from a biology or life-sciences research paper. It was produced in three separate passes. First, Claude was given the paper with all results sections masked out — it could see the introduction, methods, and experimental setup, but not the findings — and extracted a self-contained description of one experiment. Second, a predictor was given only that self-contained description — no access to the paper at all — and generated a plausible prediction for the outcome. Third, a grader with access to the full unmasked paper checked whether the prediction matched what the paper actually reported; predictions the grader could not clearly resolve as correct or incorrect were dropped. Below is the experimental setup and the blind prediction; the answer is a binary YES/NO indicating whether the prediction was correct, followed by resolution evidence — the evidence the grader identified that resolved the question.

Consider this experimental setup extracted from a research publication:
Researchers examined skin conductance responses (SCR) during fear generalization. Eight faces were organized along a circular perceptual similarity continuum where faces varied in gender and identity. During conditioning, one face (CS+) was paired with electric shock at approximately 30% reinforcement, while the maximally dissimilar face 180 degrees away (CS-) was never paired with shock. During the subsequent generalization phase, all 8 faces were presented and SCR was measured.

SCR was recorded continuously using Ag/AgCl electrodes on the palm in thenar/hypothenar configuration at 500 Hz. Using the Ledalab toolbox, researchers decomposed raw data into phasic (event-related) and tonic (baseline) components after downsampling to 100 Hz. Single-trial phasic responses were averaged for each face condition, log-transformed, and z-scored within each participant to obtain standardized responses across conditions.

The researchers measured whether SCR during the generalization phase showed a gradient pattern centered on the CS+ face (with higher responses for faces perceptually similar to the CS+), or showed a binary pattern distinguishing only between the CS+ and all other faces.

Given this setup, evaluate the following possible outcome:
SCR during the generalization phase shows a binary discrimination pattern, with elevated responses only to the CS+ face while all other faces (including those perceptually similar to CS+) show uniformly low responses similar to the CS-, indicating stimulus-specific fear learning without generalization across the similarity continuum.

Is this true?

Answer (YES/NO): NO